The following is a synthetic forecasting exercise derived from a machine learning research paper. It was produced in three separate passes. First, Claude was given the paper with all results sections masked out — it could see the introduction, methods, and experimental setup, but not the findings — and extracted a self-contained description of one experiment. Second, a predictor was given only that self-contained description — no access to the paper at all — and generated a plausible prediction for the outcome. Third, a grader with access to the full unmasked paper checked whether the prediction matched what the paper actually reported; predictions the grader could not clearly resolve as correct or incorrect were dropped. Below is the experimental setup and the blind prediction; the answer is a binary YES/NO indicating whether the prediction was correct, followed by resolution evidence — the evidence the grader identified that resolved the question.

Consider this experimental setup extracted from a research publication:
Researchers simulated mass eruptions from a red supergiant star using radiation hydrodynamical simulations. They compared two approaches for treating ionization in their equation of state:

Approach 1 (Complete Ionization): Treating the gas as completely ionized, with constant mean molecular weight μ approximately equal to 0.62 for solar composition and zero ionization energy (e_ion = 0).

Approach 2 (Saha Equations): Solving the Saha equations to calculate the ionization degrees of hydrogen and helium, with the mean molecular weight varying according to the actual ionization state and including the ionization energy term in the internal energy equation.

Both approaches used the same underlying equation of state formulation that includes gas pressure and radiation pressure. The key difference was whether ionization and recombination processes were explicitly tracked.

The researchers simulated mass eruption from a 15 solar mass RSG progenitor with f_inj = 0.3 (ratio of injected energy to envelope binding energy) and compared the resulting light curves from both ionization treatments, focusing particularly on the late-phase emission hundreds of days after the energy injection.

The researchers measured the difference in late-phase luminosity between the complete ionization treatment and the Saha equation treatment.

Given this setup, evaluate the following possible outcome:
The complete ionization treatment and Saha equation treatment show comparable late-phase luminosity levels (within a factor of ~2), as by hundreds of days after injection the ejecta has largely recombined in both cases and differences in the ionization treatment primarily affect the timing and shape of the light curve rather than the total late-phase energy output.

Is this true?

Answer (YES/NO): NO